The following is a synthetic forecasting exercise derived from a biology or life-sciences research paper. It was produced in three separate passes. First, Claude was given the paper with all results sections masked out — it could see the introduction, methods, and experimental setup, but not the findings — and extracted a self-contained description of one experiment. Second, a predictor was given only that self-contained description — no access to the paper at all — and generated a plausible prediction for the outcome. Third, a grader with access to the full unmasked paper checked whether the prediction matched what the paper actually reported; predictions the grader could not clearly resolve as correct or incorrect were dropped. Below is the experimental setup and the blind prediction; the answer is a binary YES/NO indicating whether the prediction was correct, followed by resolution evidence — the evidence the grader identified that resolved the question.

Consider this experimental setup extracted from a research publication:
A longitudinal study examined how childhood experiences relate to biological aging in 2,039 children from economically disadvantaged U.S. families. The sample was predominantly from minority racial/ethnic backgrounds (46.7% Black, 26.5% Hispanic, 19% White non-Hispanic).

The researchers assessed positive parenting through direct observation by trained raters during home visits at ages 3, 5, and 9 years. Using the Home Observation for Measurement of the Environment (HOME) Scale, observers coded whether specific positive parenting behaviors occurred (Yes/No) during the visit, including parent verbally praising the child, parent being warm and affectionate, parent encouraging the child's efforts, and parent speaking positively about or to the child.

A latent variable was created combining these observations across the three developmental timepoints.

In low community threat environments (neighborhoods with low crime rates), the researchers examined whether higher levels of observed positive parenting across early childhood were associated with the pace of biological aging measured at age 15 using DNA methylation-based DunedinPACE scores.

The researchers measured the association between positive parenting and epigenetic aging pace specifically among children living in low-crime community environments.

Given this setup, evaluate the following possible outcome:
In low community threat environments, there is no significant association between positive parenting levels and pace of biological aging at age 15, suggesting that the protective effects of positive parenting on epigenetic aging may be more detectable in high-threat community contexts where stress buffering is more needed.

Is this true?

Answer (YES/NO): NO